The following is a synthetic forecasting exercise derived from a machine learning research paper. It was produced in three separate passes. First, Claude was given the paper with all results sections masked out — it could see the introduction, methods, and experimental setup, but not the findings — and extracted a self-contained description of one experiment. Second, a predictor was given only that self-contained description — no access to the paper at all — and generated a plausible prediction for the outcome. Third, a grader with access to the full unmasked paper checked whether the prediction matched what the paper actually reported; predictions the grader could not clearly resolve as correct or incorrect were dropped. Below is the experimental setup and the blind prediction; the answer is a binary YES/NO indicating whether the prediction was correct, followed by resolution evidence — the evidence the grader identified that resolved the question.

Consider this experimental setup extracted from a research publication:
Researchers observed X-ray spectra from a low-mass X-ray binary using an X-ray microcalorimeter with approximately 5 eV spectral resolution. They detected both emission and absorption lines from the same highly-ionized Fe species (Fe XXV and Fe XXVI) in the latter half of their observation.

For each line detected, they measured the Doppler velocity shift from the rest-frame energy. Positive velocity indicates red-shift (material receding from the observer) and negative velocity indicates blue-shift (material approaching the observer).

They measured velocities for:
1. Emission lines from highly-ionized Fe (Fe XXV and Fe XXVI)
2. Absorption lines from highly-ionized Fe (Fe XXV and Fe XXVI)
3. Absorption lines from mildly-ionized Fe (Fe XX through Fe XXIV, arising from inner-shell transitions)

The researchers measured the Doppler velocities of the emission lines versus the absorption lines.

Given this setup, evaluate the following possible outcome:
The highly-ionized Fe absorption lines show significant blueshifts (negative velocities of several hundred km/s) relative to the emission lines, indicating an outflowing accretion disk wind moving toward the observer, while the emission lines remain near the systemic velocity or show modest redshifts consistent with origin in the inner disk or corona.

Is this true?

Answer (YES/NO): NO